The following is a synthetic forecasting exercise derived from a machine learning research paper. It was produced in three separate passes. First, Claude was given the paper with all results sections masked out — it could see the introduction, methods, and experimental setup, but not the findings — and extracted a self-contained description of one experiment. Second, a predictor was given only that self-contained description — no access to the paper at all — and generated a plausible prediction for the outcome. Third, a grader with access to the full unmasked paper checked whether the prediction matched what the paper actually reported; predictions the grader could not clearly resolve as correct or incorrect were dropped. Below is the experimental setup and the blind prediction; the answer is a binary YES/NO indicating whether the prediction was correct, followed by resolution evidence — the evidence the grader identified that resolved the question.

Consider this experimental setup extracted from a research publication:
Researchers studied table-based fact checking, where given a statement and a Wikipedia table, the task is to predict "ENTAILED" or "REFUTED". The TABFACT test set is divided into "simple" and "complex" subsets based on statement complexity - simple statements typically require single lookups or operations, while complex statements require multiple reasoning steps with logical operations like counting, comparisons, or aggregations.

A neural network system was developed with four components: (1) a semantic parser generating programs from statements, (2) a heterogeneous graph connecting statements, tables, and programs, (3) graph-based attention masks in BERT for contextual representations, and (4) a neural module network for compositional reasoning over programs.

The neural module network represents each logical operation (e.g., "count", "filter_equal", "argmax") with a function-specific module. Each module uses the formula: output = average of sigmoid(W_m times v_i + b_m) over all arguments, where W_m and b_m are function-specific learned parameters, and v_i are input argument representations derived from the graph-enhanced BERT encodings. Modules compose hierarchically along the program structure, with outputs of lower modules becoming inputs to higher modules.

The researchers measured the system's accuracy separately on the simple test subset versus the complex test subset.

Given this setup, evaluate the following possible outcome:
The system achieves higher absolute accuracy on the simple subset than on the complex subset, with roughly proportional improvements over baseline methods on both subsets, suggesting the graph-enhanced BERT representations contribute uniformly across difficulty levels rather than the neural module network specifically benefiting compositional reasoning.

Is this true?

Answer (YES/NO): NO